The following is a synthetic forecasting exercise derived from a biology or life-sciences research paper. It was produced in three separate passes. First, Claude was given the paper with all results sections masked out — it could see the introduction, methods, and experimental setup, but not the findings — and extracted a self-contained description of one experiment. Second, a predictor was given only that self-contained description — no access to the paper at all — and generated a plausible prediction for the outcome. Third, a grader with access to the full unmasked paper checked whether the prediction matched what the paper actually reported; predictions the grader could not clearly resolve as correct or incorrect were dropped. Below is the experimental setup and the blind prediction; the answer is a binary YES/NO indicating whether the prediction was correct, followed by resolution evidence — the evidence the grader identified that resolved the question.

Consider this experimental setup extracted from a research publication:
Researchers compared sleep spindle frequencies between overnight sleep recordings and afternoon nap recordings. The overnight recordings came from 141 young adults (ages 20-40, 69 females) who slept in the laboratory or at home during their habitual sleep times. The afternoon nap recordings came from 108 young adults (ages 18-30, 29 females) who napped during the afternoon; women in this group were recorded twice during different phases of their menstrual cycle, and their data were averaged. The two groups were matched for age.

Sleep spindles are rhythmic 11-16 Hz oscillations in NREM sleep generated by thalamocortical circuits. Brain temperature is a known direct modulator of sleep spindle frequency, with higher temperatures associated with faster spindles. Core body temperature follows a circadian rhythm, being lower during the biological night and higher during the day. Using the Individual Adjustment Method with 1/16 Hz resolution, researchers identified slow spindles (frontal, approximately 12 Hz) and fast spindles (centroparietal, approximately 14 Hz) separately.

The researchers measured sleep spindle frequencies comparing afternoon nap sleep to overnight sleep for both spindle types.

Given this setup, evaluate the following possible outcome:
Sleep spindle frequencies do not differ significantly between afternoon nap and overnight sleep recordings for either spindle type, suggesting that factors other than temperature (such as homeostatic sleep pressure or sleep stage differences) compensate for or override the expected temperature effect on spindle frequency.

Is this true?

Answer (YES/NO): NO